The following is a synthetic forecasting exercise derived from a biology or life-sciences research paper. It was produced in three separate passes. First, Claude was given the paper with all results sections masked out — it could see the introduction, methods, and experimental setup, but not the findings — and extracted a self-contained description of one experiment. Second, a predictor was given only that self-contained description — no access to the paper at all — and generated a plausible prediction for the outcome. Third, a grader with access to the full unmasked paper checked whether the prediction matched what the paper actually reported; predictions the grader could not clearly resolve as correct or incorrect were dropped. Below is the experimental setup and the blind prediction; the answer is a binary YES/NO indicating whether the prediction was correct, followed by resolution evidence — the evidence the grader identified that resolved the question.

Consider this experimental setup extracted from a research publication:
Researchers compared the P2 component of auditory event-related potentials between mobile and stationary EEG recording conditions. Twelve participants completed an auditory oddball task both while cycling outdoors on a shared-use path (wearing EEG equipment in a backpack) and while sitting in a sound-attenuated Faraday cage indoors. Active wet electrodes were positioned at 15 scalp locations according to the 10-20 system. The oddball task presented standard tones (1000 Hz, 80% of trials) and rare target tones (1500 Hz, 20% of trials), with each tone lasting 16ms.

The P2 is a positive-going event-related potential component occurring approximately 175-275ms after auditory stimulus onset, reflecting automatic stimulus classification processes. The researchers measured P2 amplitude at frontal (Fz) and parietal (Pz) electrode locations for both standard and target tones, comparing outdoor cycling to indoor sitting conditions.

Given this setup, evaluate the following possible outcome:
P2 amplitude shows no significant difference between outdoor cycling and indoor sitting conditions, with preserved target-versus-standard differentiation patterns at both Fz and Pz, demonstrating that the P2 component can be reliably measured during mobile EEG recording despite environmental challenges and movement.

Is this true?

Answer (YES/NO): NO